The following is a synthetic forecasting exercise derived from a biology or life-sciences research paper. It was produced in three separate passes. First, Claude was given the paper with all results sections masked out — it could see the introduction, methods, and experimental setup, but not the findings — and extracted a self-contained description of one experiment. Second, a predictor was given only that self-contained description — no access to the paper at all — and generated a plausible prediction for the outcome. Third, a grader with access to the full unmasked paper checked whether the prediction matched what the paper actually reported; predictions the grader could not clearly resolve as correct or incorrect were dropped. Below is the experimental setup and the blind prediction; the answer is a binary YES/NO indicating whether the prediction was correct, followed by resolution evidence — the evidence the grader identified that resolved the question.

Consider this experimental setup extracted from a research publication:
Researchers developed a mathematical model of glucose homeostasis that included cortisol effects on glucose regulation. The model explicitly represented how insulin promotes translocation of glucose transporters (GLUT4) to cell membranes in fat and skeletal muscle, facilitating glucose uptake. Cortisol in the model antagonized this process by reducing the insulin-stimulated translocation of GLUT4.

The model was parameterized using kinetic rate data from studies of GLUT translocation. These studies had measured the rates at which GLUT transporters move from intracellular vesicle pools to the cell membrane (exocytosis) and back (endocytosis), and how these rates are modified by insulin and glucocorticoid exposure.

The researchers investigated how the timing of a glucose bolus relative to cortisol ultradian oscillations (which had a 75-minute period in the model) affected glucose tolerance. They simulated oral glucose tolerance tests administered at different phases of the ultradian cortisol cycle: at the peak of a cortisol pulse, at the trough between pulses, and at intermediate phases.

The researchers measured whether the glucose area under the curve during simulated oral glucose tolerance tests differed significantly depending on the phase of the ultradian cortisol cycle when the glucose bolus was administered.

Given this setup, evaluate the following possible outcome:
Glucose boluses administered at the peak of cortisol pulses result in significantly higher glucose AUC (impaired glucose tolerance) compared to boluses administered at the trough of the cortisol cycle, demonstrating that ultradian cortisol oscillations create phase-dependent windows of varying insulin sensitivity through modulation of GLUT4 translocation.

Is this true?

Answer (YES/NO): NO